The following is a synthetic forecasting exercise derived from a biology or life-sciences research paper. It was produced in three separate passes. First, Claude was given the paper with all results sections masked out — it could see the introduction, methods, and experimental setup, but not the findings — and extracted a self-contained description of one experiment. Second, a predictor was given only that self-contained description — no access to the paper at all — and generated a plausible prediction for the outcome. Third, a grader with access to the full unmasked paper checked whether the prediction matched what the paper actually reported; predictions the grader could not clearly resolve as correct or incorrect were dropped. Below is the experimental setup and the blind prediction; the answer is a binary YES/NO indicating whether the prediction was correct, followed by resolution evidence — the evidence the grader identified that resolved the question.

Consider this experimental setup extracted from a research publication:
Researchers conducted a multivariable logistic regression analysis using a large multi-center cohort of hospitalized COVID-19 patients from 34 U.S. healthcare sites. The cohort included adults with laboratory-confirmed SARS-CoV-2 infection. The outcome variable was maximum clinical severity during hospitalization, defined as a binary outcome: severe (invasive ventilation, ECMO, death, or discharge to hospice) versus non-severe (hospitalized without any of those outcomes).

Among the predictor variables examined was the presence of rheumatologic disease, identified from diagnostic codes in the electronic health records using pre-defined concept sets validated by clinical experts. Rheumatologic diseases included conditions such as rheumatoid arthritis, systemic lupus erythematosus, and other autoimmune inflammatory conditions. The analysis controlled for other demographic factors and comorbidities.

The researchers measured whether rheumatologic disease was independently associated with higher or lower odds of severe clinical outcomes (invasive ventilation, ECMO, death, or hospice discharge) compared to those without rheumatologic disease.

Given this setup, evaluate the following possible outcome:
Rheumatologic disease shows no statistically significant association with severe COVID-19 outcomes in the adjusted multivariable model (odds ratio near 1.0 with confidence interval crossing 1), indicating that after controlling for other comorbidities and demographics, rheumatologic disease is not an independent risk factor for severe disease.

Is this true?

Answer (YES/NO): NO